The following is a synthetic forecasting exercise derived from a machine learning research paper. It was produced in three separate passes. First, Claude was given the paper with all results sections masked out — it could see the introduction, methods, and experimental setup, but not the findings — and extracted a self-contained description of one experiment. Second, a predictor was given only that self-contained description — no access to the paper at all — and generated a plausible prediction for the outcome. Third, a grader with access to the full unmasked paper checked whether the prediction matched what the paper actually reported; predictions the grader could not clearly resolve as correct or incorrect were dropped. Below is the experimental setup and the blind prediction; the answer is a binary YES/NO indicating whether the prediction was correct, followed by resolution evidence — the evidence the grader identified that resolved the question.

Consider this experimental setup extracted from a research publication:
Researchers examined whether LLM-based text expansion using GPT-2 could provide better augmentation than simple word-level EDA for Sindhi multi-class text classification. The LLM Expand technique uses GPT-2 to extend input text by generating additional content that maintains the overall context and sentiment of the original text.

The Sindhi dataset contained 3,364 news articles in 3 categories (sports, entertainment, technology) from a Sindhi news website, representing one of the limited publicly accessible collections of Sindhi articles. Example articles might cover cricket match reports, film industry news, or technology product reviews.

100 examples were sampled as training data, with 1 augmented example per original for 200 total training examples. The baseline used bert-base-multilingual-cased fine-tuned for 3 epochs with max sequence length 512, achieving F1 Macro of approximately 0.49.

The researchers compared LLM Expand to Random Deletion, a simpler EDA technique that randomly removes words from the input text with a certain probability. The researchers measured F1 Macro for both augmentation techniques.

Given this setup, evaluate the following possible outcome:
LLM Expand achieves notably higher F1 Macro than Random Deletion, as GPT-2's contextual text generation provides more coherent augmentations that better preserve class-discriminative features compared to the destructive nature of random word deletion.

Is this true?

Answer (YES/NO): NO